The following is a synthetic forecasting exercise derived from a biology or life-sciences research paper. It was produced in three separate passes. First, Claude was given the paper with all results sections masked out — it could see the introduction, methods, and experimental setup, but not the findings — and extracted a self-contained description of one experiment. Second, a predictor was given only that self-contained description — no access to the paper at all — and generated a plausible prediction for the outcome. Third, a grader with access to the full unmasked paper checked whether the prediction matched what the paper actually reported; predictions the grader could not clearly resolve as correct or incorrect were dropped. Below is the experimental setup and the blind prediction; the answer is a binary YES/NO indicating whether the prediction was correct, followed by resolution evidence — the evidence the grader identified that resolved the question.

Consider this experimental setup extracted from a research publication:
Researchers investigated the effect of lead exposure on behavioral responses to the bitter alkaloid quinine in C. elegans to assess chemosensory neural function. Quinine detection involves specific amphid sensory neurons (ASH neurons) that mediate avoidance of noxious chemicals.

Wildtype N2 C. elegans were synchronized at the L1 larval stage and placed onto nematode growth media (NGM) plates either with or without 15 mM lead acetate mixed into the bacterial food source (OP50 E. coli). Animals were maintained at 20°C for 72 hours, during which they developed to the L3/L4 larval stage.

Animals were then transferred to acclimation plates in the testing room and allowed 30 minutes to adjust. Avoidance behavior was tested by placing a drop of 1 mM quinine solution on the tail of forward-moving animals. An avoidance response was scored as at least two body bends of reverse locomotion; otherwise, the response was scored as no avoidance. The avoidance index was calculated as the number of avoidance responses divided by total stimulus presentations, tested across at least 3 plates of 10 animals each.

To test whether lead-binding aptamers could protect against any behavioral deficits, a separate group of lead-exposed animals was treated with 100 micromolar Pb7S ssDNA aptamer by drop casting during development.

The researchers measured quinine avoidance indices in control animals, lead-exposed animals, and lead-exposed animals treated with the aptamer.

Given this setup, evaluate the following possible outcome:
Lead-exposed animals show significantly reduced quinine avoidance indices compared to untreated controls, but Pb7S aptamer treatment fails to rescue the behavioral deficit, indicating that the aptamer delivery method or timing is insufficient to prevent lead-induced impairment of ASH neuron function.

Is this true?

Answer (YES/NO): NO